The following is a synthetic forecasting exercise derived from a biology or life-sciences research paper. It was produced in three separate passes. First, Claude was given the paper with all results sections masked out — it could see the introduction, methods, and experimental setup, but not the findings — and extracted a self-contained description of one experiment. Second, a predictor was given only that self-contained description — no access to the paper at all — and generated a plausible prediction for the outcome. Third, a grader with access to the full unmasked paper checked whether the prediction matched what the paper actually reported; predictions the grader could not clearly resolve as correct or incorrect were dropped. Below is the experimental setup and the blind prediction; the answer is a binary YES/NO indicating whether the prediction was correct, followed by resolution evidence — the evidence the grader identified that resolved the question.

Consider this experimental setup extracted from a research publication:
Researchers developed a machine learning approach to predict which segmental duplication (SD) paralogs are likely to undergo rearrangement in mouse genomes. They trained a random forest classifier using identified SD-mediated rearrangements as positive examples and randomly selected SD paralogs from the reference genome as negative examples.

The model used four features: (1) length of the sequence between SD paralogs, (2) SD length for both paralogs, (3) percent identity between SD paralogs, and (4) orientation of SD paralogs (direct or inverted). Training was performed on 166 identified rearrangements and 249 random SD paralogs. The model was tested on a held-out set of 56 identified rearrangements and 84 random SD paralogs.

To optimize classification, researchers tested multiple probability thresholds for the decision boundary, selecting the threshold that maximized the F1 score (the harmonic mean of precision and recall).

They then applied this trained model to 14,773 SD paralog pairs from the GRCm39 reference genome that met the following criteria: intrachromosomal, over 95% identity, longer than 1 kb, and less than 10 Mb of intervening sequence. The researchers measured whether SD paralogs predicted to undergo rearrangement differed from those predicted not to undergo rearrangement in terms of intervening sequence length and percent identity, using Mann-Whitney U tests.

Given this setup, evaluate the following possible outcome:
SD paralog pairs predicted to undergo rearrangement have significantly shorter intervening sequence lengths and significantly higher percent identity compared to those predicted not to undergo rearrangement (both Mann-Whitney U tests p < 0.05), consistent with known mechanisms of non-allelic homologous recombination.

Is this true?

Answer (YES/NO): YES